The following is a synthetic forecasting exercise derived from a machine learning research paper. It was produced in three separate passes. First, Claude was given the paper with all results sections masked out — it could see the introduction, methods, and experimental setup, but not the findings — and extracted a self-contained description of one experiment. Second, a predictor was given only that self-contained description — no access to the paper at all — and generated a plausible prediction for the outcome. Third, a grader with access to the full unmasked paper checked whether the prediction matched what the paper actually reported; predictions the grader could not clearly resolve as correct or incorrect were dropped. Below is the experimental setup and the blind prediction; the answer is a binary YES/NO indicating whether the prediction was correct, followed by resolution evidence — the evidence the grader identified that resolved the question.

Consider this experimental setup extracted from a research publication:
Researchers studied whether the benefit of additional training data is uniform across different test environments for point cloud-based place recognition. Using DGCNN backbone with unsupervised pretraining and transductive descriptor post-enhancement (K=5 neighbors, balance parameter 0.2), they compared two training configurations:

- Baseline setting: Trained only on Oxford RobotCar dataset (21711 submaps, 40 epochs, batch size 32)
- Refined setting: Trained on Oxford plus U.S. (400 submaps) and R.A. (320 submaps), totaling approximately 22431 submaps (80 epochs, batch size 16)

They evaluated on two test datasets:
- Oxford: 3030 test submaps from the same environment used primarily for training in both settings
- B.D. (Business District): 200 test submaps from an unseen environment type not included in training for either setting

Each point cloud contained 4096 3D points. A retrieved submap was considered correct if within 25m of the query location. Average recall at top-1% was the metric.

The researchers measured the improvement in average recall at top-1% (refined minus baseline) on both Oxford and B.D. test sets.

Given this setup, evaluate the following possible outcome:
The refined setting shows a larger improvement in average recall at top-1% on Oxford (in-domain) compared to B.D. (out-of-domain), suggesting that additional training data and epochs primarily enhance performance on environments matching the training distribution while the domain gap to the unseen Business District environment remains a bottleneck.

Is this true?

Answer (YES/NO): NO